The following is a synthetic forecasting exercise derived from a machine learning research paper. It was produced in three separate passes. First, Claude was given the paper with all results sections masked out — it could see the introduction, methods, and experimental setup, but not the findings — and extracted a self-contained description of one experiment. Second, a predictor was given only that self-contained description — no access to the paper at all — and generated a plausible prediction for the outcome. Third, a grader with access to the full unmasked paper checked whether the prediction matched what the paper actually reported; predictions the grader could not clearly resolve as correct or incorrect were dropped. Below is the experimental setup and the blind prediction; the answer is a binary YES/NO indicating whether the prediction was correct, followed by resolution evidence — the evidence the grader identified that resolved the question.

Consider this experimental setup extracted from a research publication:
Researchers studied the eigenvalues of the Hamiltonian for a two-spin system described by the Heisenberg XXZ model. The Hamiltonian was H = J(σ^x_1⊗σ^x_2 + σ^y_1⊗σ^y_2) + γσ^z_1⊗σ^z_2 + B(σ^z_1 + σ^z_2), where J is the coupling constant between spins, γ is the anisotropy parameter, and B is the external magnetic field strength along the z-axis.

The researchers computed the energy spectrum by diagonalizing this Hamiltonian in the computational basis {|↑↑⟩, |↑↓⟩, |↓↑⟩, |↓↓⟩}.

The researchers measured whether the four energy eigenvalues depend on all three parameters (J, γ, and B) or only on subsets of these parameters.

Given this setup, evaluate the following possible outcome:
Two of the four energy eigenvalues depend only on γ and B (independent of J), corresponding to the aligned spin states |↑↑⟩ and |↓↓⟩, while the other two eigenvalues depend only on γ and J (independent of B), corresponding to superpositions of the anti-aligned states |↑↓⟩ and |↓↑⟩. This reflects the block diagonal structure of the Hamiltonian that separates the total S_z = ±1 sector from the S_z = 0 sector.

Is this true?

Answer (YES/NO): YES